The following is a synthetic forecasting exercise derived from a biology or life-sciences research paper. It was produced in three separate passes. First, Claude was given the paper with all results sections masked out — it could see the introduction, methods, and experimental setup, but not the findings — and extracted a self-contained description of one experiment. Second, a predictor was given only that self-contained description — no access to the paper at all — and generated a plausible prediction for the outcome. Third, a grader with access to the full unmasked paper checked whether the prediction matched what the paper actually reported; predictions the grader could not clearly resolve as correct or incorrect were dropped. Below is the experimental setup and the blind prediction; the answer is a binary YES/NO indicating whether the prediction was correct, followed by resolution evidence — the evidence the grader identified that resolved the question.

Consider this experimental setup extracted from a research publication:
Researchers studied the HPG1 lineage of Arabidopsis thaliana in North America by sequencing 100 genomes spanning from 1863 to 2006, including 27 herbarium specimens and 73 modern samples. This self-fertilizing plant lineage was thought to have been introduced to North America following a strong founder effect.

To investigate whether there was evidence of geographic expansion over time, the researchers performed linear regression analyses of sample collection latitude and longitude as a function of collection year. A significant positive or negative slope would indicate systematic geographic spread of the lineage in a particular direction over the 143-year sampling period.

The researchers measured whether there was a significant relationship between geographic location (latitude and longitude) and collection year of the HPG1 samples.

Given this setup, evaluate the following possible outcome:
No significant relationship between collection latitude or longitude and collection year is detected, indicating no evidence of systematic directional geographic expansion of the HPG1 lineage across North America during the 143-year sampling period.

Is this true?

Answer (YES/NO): NO